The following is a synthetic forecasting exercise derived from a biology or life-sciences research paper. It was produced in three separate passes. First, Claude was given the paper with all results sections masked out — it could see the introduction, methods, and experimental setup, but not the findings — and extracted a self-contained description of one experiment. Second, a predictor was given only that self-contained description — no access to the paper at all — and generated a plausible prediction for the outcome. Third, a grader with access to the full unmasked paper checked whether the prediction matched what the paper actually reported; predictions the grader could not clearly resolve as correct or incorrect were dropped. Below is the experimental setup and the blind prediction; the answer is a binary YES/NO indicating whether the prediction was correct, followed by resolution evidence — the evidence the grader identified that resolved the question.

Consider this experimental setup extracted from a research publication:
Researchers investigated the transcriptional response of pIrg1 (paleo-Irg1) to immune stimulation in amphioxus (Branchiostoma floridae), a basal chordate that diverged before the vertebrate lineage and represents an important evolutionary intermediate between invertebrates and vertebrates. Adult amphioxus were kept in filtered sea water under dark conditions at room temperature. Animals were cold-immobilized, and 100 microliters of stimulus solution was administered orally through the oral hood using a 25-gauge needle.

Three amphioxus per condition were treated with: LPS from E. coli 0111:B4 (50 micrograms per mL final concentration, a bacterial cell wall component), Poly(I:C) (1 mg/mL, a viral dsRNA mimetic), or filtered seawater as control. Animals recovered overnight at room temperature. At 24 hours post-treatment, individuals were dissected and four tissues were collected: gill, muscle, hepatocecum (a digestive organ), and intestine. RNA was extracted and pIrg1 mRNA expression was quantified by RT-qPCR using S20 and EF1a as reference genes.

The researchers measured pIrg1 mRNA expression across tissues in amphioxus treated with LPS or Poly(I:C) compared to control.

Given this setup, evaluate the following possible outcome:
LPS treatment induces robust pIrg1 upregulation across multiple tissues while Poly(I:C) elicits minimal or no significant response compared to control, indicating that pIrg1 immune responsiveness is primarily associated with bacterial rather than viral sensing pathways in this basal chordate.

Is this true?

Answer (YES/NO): NO